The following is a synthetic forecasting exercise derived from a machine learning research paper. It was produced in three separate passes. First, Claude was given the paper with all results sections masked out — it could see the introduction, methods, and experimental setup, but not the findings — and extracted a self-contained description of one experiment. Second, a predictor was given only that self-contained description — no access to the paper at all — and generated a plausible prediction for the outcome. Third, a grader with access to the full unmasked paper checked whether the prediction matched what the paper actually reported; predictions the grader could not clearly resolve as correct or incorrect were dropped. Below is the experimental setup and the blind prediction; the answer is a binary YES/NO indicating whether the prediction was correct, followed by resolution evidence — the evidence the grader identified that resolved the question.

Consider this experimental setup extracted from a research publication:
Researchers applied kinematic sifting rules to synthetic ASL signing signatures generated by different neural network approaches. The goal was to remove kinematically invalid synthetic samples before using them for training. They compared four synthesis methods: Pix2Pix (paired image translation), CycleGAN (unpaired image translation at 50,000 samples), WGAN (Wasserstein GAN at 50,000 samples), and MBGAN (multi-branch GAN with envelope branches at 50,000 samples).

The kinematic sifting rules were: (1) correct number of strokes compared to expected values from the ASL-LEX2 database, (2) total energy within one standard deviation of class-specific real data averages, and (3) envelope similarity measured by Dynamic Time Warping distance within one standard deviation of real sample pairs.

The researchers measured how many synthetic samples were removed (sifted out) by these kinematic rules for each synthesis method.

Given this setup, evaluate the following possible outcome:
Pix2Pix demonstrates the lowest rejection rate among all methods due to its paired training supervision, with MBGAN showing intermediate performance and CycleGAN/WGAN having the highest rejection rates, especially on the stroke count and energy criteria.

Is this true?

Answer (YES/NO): NO